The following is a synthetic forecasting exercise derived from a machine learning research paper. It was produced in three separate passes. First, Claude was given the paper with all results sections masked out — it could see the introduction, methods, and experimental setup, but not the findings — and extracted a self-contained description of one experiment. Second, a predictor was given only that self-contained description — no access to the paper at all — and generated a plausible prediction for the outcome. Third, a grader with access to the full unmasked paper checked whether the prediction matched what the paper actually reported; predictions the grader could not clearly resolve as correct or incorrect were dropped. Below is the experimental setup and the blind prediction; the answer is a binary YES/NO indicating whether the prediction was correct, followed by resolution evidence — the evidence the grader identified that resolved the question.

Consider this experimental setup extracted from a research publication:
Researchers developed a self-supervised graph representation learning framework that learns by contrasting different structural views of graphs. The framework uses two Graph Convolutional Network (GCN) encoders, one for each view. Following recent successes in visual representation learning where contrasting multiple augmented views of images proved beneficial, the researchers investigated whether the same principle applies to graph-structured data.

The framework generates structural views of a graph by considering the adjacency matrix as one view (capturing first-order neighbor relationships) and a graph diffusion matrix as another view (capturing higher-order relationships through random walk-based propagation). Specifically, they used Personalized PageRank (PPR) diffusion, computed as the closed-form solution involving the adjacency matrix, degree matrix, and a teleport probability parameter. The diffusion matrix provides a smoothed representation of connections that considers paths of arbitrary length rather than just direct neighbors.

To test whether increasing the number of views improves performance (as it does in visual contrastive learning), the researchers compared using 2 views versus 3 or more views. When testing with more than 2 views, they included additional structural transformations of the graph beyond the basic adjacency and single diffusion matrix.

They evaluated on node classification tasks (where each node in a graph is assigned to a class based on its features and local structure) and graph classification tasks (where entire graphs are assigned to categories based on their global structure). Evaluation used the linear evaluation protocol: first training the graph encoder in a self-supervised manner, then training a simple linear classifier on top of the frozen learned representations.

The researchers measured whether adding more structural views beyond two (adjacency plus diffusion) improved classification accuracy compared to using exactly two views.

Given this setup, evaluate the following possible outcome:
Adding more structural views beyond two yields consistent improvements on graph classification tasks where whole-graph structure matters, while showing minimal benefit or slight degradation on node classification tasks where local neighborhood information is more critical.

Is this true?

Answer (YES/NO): NO